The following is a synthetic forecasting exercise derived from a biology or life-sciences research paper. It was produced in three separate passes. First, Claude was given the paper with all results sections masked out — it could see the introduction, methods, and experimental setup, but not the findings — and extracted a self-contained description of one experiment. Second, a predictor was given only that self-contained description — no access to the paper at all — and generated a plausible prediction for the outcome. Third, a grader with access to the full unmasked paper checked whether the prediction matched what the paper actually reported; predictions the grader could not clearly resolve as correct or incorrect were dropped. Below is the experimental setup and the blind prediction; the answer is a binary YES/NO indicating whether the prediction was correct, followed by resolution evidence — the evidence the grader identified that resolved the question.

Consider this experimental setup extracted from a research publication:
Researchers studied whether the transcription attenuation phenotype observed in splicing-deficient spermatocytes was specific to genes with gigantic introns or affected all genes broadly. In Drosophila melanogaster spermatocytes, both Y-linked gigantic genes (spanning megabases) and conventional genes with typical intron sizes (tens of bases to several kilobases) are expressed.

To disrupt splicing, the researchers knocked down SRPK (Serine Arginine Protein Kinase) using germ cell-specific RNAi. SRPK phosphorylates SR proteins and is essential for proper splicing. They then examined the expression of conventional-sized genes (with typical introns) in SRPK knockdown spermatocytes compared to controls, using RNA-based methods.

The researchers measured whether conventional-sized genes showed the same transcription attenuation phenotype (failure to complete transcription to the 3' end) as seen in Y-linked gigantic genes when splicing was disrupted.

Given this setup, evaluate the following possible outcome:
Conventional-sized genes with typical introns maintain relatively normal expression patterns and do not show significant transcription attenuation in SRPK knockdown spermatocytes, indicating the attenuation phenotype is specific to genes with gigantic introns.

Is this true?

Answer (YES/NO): YES